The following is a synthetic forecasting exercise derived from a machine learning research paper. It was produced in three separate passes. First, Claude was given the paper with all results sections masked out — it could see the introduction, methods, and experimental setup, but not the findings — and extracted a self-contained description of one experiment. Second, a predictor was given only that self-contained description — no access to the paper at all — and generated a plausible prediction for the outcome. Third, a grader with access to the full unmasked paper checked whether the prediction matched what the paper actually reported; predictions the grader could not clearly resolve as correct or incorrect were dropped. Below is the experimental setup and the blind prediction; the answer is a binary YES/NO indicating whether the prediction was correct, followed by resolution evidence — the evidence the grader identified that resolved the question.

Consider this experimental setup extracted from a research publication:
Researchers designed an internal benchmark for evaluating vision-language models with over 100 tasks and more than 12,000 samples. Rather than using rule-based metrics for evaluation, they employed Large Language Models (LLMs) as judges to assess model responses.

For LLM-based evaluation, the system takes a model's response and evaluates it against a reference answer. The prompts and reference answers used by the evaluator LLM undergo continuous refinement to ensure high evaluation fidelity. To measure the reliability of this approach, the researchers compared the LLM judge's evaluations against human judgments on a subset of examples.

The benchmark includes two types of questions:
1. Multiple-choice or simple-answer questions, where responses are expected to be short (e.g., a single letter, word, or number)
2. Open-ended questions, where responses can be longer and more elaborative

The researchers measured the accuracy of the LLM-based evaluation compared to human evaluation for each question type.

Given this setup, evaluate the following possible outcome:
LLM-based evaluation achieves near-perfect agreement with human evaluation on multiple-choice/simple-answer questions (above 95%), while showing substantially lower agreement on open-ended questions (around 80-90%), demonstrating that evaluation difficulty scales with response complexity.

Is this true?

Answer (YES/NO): NO